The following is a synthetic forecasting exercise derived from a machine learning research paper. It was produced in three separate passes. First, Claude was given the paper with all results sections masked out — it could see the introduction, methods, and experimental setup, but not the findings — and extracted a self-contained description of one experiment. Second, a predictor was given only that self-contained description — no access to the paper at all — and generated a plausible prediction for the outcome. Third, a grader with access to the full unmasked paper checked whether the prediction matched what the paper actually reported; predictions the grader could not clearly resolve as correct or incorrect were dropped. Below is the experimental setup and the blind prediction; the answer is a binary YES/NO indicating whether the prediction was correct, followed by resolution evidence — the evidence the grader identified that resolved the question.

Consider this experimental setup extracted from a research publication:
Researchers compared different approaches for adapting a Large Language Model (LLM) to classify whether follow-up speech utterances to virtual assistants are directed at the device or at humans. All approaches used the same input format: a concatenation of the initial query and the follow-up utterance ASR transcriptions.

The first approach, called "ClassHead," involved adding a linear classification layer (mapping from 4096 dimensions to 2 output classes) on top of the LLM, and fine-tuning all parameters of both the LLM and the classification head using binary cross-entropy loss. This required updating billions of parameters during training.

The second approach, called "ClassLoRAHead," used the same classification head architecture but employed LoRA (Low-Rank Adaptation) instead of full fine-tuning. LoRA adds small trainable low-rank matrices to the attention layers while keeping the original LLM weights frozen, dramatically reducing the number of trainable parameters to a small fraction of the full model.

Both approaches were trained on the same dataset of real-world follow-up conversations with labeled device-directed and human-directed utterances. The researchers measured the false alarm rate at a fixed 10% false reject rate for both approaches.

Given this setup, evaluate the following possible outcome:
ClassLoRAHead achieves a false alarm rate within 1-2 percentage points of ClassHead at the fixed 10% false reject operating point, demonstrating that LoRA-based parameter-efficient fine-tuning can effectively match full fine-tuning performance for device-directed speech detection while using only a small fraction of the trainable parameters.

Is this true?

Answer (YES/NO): YES